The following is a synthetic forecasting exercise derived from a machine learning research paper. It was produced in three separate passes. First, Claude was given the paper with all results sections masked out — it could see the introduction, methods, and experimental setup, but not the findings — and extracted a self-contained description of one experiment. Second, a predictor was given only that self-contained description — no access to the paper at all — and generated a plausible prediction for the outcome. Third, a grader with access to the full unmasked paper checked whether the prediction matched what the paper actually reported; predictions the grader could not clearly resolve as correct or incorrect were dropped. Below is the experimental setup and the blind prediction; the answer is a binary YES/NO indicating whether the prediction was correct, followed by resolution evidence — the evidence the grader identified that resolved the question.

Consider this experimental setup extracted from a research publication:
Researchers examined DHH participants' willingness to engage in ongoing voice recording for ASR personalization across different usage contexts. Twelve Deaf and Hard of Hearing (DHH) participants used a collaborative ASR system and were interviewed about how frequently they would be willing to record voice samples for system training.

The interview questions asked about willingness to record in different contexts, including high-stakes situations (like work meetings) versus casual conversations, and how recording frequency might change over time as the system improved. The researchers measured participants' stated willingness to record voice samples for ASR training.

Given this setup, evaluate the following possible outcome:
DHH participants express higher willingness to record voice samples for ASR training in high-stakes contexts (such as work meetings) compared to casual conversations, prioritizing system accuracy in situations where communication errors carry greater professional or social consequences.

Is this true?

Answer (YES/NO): YES